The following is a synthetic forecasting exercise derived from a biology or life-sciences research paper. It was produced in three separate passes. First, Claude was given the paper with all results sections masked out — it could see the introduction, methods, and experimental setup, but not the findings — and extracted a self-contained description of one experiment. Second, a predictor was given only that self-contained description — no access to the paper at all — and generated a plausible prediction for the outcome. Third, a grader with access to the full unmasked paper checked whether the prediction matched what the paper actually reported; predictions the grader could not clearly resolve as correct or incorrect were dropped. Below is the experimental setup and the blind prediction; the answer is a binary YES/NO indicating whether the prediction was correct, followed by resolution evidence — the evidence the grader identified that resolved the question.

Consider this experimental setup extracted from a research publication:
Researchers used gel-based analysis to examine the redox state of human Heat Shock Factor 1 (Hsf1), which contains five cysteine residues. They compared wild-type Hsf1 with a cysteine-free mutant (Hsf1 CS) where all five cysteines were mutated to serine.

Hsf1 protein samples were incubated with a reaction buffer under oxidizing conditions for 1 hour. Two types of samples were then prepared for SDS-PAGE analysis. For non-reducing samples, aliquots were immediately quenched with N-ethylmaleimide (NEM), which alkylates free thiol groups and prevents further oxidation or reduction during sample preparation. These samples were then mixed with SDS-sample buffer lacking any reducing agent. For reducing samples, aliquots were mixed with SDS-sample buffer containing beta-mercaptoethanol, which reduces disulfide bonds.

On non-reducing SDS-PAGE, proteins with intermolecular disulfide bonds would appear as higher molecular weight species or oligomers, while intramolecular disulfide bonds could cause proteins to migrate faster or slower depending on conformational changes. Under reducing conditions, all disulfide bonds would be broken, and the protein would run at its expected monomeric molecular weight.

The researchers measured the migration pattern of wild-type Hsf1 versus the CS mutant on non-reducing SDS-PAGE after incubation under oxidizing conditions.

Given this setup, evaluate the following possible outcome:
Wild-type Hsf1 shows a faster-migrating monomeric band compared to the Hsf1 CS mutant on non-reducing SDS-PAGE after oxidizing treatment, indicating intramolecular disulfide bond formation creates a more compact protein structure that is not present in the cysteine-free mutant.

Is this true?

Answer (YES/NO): NO